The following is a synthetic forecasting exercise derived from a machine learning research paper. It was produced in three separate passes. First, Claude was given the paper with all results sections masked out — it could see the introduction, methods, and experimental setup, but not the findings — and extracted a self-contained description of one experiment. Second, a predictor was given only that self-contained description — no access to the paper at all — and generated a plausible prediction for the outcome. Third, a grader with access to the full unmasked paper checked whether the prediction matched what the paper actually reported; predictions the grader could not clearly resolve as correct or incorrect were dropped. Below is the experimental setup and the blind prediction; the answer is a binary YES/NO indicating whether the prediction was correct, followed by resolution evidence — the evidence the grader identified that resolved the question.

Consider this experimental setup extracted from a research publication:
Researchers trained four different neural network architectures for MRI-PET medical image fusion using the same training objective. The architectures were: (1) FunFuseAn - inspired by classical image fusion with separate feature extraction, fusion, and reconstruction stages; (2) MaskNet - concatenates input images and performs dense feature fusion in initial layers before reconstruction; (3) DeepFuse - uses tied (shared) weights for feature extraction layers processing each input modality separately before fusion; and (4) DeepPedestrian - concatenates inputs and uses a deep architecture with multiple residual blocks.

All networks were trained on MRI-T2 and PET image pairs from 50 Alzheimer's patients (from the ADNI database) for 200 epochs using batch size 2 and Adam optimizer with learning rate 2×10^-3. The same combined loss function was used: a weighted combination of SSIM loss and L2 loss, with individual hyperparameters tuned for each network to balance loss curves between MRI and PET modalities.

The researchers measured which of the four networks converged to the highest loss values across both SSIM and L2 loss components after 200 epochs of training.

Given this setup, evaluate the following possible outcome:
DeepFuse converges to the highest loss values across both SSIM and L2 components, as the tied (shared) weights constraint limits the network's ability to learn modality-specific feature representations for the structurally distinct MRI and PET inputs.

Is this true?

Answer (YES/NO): YES